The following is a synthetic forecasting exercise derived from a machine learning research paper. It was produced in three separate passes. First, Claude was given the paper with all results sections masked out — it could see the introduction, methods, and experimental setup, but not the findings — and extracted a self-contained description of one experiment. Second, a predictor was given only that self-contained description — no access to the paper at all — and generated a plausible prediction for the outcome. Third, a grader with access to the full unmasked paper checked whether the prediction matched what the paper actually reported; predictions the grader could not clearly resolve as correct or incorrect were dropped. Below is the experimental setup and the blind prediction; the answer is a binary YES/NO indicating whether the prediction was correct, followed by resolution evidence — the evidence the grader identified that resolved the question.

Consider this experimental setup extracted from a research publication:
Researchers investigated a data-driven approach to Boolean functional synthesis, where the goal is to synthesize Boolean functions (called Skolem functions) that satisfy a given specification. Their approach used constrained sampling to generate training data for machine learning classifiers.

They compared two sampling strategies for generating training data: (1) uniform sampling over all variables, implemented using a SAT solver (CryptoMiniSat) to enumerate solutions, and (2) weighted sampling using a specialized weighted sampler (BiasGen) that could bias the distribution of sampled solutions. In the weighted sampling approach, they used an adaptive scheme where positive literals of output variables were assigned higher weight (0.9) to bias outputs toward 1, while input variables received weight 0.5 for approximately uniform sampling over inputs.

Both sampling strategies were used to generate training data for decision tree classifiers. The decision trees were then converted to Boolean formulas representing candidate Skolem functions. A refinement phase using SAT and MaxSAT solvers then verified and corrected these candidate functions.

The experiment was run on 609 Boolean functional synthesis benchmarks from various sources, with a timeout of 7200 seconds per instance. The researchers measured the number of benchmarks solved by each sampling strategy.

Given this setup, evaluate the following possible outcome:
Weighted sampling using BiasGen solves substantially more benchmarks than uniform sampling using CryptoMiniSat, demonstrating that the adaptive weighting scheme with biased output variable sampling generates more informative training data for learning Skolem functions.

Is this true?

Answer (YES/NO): YES